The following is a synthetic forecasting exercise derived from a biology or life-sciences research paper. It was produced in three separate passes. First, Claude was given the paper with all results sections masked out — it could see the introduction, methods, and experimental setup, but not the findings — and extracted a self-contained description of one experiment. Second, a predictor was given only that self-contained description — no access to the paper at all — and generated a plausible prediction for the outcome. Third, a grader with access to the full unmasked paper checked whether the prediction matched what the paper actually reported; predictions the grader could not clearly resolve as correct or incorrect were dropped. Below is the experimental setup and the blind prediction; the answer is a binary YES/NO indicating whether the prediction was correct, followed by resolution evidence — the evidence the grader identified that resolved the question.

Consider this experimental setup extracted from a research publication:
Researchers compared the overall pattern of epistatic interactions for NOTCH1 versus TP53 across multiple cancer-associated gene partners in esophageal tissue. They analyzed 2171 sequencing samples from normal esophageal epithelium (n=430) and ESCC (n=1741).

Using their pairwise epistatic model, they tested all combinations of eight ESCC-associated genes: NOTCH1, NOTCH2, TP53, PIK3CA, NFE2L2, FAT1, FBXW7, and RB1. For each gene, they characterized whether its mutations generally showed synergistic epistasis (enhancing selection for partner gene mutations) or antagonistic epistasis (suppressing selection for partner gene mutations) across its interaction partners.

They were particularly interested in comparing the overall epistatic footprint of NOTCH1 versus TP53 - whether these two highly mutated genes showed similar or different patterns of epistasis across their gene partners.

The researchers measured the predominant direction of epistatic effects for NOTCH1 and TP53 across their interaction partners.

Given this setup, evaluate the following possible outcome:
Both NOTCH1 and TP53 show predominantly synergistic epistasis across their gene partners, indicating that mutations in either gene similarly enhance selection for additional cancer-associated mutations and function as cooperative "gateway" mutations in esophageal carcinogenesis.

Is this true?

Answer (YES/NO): NO